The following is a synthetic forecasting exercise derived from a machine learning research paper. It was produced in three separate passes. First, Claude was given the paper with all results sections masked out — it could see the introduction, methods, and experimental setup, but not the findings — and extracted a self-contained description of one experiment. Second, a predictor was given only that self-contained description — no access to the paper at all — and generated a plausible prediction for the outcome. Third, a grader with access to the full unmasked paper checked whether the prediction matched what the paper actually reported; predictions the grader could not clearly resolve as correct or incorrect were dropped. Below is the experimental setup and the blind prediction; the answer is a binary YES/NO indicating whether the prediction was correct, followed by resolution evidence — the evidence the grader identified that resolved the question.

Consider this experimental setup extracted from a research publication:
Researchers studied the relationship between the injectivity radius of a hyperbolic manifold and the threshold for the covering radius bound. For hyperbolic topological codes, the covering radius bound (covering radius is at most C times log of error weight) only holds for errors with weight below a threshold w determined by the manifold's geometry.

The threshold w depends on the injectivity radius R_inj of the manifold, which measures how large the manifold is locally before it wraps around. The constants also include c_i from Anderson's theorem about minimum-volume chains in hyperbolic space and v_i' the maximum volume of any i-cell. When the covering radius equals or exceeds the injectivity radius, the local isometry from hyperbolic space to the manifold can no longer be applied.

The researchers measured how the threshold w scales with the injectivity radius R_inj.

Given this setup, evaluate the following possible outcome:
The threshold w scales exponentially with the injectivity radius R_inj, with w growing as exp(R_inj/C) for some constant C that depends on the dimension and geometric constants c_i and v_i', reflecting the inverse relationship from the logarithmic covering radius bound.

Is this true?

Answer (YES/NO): YES